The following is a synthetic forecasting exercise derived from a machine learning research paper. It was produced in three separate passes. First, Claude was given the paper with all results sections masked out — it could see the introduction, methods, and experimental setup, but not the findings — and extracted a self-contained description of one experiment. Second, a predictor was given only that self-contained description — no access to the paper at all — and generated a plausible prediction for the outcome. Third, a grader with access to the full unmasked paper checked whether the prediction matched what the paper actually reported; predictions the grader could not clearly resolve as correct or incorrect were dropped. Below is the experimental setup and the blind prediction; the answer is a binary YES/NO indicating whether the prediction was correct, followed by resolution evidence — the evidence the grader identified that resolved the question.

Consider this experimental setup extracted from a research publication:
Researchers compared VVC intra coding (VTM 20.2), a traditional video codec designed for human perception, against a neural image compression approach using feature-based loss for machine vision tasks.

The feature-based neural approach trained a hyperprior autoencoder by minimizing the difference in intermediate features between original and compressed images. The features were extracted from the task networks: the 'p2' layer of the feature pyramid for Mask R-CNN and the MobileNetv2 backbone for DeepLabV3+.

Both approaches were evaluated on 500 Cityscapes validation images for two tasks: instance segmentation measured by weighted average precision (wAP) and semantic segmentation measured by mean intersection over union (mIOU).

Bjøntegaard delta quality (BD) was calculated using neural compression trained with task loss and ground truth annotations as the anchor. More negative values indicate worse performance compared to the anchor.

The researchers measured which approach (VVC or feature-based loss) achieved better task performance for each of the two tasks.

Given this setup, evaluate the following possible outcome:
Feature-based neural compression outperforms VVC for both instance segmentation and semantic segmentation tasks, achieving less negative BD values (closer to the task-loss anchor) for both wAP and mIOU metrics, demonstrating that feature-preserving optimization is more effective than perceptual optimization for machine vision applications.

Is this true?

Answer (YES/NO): NO